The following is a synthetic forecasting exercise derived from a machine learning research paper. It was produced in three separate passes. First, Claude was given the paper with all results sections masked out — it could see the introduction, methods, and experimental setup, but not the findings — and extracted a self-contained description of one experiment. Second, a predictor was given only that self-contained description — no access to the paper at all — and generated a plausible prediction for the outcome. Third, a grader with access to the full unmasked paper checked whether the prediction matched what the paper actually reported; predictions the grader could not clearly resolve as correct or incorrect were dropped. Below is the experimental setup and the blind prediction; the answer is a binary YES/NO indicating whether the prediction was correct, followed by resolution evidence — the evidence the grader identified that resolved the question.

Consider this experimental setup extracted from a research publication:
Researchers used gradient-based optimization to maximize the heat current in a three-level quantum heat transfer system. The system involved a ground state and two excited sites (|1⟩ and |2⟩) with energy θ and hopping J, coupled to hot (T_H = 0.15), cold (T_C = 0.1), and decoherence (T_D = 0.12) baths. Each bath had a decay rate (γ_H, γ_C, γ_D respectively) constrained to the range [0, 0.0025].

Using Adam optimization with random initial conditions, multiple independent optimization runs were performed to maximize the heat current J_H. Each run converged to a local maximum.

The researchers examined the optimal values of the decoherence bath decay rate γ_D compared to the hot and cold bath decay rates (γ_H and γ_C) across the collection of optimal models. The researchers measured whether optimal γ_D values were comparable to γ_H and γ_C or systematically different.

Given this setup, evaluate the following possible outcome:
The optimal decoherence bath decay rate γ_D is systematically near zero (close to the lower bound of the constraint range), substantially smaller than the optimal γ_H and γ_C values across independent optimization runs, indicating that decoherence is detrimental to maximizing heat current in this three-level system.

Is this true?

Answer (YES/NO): NO